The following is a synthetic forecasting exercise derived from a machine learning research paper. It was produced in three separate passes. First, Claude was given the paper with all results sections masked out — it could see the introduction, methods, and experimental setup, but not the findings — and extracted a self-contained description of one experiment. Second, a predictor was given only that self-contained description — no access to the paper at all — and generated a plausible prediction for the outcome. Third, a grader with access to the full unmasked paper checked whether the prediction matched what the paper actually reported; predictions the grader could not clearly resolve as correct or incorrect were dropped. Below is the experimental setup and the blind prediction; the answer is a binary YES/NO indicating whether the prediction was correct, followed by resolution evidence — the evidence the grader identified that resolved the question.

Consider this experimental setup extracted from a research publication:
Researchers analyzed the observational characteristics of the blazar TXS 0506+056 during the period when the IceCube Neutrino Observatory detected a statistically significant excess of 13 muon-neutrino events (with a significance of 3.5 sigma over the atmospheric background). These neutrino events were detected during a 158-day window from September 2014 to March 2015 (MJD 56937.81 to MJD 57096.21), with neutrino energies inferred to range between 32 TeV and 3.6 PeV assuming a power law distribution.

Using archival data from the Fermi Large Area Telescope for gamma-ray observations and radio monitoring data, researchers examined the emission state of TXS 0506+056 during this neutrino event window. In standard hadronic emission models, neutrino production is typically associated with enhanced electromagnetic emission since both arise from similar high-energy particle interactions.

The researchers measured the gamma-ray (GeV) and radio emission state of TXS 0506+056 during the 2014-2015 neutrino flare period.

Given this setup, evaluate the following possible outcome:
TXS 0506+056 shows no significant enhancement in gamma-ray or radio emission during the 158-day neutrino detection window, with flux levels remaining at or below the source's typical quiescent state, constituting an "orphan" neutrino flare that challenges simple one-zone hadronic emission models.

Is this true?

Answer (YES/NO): YES